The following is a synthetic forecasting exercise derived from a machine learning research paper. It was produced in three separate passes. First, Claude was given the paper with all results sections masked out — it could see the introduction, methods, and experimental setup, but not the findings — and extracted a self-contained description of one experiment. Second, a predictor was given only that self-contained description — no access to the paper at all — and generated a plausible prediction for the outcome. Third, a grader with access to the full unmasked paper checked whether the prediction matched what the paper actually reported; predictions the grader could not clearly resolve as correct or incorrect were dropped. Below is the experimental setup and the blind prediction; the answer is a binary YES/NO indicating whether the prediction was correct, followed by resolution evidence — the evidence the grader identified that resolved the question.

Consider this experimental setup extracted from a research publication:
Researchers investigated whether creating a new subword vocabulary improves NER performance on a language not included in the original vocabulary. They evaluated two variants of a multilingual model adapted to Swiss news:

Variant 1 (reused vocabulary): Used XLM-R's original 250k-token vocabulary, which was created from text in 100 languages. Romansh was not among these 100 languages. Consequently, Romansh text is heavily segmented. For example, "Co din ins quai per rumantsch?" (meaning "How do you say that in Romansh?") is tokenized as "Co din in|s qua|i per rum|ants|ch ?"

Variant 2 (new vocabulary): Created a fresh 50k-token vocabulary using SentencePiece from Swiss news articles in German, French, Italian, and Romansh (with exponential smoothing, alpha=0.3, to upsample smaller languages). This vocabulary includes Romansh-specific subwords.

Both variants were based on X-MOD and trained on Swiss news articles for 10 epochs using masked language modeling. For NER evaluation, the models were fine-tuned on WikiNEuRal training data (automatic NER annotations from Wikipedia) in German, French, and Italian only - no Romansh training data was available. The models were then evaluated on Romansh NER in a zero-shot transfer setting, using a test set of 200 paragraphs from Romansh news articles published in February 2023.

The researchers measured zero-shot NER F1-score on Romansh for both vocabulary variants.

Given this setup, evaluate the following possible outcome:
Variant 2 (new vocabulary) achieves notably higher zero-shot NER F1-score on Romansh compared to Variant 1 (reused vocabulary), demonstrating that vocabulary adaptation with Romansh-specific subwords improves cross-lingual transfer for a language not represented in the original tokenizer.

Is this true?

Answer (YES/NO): YES